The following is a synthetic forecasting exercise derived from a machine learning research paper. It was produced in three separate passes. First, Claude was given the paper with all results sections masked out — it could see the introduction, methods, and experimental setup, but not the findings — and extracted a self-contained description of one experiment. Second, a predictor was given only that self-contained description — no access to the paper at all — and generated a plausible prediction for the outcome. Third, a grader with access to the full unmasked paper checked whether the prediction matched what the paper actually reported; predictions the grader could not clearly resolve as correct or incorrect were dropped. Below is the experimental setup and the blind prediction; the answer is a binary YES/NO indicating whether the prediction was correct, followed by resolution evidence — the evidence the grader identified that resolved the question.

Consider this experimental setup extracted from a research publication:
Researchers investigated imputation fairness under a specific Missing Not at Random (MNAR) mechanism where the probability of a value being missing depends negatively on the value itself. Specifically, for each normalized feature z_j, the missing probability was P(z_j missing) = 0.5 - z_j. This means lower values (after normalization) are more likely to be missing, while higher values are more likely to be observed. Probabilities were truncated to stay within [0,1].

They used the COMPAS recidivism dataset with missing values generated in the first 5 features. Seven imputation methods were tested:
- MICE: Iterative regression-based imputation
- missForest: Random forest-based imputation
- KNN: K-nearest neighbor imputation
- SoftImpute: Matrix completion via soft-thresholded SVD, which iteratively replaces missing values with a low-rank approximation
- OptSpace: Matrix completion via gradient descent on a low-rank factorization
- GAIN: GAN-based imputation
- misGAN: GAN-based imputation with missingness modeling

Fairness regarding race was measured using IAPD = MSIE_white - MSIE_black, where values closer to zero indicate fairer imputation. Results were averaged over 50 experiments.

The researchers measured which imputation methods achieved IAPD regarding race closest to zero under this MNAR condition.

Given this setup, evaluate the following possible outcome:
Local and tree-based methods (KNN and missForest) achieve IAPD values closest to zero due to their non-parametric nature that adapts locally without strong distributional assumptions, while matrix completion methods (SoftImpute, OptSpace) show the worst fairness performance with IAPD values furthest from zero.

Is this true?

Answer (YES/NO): NO